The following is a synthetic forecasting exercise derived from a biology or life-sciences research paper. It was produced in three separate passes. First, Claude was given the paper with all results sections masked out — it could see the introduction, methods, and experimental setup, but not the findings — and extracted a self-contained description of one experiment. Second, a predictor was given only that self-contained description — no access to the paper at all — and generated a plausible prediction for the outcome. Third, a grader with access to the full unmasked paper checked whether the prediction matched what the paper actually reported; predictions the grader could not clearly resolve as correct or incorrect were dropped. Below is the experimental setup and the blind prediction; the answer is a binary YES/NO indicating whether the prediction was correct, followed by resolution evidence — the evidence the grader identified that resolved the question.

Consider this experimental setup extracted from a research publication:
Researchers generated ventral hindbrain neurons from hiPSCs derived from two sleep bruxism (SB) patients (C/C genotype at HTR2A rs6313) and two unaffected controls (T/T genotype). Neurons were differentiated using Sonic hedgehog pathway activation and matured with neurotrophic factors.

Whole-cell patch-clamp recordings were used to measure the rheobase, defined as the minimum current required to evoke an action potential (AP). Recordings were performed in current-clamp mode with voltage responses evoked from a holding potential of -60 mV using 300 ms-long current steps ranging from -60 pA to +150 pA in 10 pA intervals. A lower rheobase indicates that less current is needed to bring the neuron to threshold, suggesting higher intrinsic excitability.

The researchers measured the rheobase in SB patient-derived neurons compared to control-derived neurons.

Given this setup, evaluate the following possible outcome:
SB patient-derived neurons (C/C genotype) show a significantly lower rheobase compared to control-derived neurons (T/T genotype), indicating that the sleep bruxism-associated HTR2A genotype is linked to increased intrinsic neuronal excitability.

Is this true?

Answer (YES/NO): NO